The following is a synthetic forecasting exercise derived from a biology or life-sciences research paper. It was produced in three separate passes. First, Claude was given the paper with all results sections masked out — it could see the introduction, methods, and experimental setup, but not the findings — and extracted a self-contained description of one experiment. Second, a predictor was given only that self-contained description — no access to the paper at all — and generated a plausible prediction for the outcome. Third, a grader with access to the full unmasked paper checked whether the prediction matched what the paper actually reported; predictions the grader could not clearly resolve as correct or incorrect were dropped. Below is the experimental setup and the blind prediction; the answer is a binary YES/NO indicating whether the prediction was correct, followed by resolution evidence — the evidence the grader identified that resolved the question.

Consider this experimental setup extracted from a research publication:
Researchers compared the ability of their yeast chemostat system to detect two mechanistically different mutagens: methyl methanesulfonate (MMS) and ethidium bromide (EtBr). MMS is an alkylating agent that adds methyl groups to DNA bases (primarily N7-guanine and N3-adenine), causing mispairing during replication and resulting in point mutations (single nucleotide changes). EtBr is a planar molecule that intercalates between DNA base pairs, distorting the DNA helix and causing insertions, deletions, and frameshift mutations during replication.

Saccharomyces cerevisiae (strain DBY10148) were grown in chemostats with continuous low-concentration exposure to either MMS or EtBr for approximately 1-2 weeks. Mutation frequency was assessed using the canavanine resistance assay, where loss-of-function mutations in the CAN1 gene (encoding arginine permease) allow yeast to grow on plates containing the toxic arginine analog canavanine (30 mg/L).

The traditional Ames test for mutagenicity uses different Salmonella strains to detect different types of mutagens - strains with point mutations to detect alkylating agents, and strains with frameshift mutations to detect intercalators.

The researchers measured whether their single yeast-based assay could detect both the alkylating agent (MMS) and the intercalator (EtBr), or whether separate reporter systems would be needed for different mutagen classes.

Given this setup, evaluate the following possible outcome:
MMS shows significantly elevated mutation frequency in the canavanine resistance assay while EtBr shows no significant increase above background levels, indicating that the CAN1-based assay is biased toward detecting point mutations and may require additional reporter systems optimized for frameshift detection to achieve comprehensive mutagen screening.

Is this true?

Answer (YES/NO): NO